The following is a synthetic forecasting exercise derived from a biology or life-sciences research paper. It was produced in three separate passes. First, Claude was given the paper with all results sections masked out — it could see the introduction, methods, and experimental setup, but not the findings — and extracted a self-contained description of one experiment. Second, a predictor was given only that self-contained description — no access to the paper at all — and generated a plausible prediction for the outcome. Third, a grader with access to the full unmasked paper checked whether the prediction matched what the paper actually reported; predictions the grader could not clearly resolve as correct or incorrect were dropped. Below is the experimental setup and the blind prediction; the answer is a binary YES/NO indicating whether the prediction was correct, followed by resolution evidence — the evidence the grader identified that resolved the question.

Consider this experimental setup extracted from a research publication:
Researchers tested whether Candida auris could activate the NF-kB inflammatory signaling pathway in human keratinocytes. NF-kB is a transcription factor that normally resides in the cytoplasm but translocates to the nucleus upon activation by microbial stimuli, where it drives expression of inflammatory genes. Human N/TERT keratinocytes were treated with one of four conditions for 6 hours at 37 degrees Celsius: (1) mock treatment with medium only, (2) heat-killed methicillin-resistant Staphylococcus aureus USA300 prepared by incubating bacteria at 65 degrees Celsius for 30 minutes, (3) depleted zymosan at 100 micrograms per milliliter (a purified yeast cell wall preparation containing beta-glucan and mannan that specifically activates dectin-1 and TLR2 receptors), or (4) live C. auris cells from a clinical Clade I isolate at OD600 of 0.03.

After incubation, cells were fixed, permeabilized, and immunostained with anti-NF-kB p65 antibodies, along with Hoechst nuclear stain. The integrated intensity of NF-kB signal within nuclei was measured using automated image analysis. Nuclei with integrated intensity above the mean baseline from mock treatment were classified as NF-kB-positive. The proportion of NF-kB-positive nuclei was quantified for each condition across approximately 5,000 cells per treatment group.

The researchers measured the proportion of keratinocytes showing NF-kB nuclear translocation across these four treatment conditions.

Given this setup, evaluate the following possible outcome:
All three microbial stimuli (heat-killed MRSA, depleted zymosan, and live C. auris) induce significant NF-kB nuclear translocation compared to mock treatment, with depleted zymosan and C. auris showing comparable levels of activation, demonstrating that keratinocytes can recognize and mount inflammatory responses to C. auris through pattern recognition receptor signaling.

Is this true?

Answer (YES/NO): NO